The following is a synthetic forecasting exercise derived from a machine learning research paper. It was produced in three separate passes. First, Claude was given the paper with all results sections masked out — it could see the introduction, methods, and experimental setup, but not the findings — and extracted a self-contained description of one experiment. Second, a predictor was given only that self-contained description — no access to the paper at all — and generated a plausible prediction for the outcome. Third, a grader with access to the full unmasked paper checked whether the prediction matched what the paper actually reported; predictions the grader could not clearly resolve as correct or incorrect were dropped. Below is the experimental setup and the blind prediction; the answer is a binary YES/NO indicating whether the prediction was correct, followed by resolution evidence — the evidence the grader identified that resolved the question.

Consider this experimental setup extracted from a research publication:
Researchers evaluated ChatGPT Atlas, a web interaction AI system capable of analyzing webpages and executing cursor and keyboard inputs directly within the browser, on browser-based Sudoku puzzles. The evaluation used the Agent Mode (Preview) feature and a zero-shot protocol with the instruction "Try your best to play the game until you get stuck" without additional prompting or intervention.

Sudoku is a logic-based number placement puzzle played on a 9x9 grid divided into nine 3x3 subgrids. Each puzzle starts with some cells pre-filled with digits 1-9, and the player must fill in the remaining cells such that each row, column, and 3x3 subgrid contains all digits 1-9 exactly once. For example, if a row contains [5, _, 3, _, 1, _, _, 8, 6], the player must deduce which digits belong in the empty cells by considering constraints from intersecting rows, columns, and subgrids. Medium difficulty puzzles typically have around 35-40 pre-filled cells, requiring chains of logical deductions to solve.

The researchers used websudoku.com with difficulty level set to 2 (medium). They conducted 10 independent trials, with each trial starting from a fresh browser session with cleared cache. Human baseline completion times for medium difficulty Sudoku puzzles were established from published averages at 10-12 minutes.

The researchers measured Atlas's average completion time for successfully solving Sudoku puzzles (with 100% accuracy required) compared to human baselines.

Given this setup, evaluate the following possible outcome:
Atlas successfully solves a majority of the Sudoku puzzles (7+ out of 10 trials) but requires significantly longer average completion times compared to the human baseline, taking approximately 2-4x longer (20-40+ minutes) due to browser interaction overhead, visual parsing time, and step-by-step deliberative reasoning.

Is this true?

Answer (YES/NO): NO